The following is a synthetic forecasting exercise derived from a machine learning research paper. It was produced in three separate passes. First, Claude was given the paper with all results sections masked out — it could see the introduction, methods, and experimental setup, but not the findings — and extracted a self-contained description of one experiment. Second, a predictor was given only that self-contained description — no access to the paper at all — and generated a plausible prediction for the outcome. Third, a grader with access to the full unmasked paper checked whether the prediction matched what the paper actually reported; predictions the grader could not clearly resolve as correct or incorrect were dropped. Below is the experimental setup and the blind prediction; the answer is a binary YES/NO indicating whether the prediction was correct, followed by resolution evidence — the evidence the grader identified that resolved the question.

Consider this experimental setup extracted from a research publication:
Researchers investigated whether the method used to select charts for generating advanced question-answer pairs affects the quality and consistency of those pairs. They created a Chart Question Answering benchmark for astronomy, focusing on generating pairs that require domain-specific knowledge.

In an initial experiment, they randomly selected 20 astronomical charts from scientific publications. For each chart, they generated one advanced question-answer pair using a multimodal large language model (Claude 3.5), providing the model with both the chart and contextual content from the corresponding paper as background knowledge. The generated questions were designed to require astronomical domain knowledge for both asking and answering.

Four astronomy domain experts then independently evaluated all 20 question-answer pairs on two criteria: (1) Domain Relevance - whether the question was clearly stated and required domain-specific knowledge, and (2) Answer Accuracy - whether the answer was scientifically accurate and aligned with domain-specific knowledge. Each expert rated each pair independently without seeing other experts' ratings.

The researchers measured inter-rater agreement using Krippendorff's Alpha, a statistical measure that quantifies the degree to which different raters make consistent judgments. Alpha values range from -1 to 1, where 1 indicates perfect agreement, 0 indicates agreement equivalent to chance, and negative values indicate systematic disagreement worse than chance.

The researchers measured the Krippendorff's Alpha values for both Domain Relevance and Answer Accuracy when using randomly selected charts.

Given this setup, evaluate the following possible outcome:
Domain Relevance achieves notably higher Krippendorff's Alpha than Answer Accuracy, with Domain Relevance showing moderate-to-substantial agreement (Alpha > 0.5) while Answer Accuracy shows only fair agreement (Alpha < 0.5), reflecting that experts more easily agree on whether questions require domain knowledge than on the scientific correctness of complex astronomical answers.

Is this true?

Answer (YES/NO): NO